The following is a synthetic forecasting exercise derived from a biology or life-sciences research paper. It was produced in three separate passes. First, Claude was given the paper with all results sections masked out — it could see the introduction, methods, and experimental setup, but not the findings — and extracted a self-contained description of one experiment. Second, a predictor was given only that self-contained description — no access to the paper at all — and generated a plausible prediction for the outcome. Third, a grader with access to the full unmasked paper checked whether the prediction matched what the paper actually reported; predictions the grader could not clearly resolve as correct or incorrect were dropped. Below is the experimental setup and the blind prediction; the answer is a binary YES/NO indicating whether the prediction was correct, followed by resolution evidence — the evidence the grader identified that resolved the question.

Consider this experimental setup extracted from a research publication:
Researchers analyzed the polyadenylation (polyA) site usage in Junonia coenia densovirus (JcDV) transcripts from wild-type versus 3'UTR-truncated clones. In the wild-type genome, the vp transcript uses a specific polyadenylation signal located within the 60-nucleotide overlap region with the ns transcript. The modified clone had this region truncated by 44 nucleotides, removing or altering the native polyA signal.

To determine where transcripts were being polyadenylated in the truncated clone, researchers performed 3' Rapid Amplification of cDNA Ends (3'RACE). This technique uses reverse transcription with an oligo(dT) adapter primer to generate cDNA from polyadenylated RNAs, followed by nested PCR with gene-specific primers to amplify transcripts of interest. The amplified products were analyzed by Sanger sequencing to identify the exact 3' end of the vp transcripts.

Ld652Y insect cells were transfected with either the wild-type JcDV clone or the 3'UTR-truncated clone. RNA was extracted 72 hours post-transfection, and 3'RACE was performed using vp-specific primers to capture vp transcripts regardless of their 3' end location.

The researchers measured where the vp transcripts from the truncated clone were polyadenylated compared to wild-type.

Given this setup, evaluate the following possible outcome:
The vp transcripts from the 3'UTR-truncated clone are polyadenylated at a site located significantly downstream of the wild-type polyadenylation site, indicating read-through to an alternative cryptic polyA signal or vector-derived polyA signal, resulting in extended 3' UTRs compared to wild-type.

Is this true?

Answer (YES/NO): NO